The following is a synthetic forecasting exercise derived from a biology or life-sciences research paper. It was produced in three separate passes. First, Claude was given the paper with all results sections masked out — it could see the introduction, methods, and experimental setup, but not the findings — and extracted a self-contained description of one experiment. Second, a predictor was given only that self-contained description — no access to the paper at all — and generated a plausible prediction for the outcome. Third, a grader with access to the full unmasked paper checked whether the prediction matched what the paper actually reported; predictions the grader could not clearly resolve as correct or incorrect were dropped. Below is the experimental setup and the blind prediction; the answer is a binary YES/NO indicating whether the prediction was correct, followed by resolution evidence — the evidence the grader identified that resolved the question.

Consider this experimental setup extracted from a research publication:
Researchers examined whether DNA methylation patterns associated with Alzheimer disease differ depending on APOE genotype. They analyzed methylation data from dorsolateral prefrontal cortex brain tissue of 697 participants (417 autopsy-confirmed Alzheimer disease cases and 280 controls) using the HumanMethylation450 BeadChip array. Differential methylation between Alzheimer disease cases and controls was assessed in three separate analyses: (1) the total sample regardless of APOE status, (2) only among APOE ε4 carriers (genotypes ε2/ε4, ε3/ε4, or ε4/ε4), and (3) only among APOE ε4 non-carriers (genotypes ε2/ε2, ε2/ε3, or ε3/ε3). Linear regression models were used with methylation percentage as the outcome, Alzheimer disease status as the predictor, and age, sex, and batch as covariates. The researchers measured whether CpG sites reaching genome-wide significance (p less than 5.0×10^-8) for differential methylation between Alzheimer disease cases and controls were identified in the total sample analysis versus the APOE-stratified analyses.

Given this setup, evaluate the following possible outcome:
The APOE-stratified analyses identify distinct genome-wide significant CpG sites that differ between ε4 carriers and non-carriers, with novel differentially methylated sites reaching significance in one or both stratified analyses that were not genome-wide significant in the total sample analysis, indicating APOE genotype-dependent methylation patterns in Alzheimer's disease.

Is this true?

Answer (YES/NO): NO